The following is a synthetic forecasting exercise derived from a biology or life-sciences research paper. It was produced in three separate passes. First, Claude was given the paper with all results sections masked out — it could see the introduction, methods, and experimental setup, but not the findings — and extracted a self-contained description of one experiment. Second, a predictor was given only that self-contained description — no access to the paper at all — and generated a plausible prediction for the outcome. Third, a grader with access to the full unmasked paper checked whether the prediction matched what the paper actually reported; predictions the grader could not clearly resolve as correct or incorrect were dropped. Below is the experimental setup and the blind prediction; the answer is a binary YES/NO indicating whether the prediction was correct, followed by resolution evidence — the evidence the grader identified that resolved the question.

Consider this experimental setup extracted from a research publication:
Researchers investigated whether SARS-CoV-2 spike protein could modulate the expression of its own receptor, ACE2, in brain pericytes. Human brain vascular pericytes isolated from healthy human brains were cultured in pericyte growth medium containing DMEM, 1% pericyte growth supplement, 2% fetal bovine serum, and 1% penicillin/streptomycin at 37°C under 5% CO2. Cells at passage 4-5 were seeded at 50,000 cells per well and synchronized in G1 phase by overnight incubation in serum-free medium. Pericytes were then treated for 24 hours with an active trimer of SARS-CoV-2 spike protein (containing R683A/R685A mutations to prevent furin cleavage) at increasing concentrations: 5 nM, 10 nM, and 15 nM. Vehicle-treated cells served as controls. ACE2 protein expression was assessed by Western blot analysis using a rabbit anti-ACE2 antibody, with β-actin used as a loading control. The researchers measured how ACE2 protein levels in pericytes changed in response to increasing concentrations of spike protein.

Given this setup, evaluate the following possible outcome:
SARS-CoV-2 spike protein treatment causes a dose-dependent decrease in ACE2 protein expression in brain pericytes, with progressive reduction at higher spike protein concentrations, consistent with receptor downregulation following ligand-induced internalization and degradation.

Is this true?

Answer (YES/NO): NO